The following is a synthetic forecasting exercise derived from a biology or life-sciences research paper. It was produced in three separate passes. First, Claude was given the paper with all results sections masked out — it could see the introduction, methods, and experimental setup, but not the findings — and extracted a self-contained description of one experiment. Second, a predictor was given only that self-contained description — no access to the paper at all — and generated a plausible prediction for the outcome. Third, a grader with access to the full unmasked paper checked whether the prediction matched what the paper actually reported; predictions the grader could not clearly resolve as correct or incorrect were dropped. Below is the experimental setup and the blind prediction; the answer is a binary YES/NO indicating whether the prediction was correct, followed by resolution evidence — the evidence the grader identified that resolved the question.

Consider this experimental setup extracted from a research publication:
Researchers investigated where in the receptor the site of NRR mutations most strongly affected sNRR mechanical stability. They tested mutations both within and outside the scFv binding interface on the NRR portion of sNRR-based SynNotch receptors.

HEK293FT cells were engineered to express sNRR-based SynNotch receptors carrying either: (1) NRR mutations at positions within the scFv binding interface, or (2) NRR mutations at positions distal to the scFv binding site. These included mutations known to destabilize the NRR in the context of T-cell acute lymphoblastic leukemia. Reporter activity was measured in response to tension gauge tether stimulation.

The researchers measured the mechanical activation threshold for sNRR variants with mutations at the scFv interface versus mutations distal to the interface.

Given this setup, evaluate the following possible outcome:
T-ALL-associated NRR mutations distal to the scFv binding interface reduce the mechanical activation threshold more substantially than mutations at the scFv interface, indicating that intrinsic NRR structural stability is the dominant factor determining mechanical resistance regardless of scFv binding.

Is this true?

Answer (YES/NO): NO